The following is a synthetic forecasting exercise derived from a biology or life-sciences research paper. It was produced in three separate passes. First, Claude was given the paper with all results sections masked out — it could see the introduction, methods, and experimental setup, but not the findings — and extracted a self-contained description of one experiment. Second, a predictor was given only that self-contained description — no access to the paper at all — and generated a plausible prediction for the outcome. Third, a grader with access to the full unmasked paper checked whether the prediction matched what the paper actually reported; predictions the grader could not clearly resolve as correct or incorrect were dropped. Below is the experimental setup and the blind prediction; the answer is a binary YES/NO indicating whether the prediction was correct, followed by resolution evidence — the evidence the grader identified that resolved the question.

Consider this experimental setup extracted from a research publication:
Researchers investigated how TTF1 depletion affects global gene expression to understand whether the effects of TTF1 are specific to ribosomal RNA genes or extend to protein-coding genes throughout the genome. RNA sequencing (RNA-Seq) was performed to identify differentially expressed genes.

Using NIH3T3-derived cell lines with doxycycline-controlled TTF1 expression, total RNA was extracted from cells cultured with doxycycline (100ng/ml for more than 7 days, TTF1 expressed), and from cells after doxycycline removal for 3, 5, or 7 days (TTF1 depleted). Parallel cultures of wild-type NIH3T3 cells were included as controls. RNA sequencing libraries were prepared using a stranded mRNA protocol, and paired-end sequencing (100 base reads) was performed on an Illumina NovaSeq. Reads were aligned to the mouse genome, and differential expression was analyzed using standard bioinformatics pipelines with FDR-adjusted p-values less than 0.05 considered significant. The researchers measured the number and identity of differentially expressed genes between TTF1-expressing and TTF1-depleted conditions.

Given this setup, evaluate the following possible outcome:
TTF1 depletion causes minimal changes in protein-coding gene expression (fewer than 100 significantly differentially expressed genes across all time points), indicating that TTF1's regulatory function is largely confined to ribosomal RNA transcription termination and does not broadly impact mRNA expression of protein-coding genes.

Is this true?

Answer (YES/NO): YES